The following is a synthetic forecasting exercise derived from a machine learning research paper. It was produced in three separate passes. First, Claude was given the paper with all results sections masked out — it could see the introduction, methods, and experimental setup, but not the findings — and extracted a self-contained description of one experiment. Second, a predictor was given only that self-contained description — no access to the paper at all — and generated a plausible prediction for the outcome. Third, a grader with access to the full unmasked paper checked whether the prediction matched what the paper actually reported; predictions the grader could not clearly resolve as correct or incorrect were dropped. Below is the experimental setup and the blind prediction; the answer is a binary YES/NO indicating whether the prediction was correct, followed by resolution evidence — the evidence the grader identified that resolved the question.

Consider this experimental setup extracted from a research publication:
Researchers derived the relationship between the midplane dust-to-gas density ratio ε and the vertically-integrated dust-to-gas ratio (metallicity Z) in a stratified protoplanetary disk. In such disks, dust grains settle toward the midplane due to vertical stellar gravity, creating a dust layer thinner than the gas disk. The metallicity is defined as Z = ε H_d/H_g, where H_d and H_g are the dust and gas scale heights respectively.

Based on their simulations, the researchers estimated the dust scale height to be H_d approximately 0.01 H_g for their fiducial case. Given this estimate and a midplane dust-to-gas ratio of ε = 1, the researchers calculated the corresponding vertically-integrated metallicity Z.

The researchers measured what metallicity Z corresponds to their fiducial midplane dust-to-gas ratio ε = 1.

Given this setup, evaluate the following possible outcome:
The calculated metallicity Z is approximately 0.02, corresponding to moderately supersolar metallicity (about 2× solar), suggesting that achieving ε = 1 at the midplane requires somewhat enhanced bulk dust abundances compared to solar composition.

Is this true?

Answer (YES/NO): NO